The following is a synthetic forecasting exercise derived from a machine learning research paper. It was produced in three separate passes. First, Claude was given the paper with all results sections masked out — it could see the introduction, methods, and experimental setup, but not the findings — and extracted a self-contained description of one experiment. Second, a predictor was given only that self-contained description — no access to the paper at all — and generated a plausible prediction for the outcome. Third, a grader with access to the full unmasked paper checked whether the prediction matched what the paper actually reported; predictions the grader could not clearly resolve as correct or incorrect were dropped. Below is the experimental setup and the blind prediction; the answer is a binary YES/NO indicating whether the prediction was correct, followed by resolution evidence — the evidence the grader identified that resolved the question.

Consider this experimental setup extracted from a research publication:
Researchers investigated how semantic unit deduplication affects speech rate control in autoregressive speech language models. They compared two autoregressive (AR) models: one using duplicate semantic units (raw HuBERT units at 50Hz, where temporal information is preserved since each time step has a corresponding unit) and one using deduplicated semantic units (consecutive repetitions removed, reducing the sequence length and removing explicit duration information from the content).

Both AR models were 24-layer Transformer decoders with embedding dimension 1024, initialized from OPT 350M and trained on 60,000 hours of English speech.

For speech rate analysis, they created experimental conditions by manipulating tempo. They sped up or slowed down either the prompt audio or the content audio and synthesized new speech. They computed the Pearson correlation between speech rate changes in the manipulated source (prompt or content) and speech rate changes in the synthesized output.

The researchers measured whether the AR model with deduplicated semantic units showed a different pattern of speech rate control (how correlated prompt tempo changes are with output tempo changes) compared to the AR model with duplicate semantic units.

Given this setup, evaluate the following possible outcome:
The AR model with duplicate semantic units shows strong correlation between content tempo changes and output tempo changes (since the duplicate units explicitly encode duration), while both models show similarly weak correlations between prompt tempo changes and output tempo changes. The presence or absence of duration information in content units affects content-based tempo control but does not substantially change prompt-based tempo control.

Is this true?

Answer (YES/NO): YES